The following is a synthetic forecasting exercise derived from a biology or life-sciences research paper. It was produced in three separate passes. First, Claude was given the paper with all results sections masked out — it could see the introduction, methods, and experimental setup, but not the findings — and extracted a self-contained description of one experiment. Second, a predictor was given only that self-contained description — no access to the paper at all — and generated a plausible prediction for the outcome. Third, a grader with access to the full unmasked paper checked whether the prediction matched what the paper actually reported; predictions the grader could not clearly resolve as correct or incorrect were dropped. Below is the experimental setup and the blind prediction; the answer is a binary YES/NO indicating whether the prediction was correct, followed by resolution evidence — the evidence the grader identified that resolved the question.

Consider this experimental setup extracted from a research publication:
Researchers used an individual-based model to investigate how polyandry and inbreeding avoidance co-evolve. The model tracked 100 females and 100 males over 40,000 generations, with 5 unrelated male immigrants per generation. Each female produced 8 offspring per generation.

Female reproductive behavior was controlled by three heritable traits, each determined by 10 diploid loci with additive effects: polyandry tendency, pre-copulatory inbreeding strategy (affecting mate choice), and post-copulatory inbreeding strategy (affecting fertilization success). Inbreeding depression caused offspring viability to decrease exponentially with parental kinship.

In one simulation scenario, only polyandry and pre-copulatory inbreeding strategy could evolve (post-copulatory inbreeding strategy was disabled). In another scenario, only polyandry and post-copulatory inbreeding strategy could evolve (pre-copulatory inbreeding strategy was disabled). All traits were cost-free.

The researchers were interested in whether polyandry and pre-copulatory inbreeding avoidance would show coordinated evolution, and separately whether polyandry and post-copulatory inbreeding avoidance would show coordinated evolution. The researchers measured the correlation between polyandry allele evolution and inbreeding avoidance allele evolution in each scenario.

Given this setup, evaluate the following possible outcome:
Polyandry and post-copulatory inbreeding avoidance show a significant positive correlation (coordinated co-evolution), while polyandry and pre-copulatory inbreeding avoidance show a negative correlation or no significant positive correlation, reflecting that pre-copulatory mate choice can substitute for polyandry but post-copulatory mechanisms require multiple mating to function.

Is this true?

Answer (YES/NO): YES